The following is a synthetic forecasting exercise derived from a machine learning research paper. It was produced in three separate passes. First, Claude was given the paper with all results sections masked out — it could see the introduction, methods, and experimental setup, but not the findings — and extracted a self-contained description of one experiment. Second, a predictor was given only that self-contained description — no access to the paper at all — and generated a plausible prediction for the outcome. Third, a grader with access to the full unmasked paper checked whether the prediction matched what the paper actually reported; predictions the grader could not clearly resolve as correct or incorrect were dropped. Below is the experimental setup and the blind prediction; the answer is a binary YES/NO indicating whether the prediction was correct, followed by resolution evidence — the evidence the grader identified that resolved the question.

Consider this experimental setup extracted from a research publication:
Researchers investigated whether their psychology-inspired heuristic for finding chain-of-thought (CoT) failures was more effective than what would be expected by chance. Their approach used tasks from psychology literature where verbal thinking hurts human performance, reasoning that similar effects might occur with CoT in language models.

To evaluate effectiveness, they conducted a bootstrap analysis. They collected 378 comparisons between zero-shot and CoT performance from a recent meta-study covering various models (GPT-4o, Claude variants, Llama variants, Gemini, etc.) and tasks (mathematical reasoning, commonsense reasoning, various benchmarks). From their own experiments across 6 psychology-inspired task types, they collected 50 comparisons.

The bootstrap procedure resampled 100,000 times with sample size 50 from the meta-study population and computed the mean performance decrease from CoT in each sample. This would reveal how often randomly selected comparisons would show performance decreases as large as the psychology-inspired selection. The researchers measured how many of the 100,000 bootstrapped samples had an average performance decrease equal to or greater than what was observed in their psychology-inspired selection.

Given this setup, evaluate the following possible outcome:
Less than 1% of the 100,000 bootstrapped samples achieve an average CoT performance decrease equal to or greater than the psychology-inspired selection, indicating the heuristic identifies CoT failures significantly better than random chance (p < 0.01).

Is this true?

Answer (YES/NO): YES